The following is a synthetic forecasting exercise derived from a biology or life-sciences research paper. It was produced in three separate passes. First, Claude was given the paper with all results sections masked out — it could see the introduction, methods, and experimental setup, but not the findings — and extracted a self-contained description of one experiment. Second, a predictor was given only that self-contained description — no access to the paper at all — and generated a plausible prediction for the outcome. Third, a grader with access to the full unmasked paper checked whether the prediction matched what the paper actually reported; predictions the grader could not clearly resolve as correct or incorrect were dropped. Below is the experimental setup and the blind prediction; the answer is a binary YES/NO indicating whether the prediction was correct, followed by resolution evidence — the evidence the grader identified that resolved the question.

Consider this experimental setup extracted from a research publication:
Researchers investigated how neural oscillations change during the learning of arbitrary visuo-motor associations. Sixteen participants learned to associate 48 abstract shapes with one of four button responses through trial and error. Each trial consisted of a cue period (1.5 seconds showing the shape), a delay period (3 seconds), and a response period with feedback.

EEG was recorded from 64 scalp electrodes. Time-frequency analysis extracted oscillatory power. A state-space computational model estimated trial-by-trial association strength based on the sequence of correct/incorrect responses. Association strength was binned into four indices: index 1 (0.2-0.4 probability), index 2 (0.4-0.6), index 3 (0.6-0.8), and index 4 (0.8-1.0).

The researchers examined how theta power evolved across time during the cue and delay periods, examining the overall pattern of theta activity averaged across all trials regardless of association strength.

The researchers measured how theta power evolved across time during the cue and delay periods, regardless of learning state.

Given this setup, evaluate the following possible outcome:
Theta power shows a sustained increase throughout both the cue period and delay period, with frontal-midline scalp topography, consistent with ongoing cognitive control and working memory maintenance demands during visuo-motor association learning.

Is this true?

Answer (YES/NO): YES